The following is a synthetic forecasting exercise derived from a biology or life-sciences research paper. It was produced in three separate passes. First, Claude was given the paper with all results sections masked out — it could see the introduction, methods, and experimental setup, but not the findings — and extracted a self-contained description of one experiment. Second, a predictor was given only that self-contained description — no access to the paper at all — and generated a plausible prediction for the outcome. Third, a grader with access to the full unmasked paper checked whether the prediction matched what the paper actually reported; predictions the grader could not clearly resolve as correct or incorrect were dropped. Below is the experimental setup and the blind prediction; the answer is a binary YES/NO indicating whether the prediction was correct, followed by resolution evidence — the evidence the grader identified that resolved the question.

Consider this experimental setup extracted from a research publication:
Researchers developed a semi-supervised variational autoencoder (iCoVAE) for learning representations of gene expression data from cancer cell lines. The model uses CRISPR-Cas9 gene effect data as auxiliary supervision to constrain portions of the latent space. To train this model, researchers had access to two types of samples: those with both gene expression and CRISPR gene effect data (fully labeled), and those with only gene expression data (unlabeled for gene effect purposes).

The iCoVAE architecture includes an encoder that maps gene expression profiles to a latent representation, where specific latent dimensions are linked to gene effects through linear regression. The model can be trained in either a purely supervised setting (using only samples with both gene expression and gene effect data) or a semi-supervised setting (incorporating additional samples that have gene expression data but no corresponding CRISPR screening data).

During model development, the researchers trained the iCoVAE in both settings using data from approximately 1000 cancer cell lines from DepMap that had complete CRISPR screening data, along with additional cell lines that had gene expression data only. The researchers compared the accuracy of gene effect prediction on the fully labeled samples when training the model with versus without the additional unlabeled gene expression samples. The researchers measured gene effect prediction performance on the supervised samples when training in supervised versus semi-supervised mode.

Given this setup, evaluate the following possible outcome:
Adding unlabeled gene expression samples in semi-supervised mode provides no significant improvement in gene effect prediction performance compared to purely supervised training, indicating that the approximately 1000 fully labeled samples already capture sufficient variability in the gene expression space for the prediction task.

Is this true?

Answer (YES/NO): NO